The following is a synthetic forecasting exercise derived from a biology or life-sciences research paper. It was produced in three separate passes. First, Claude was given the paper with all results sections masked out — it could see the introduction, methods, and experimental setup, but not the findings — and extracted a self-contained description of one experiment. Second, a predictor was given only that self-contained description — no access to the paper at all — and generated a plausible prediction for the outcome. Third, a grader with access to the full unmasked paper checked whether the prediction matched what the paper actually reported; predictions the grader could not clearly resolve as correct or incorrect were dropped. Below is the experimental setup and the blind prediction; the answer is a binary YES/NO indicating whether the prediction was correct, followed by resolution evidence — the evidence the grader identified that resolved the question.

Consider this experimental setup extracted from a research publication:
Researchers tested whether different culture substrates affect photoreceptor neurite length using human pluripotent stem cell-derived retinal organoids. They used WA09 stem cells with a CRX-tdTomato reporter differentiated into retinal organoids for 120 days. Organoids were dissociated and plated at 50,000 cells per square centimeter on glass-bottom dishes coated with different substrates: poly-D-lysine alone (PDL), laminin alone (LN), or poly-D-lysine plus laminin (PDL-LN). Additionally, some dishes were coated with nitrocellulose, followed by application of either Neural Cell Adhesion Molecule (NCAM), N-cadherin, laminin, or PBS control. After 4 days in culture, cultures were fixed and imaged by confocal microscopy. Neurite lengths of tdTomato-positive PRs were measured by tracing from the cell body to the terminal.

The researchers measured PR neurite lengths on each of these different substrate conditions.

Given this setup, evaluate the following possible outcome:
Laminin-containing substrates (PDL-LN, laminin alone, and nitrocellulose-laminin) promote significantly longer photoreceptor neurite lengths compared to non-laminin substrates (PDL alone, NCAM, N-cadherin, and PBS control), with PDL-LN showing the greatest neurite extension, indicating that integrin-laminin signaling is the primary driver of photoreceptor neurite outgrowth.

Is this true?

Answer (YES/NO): NO